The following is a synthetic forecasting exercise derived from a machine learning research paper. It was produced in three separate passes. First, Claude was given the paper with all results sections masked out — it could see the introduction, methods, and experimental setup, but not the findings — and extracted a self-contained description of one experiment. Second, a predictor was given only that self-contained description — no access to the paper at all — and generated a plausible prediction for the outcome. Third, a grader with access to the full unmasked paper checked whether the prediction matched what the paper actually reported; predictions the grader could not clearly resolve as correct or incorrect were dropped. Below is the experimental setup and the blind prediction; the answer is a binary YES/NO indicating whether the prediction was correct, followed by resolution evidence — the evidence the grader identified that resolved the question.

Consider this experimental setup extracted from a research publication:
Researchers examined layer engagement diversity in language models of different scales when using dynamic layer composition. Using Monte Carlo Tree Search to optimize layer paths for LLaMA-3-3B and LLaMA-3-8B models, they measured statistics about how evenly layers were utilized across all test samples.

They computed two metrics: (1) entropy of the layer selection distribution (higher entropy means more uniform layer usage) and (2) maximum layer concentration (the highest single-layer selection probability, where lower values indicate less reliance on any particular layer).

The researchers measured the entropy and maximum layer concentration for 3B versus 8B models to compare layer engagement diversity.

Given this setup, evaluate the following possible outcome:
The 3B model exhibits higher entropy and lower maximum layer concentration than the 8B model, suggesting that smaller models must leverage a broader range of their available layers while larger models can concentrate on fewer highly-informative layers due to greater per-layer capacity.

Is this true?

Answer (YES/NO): NO